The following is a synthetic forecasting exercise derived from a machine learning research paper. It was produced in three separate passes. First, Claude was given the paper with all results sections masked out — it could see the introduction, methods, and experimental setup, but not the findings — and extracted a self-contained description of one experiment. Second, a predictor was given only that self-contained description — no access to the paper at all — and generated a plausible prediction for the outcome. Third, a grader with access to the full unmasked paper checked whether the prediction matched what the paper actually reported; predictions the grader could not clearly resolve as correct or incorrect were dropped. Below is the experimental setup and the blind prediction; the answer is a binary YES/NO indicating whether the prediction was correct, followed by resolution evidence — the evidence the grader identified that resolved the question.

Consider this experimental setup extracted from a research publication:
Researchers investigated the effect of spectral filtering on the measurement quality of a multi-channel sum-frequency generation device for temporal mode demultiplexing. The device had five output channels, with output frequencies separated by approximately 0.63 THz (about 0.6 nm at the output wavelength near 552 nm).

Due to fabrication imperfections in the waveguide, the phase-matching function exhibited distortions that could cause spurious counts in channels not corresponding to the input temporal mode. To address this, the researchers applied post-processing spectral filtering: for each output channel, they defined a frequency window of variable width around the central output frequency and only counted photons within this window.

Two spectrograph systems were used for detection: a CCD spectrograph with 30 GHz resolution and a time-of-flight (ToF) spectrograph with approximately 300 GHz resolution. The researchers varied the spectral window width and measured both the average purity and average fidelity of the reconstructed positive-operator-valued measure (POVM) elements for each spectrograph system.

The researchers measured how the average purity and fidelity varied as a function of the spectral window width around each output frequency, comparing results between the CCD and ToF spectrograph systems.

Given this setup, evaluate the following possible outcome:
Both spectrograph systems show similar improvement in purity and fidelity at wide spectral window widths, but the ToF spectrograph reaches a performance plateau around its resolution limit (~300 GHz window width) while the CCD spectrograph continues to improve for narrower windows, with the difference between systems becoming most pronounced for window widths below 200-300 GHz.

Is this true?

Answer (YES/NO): NO